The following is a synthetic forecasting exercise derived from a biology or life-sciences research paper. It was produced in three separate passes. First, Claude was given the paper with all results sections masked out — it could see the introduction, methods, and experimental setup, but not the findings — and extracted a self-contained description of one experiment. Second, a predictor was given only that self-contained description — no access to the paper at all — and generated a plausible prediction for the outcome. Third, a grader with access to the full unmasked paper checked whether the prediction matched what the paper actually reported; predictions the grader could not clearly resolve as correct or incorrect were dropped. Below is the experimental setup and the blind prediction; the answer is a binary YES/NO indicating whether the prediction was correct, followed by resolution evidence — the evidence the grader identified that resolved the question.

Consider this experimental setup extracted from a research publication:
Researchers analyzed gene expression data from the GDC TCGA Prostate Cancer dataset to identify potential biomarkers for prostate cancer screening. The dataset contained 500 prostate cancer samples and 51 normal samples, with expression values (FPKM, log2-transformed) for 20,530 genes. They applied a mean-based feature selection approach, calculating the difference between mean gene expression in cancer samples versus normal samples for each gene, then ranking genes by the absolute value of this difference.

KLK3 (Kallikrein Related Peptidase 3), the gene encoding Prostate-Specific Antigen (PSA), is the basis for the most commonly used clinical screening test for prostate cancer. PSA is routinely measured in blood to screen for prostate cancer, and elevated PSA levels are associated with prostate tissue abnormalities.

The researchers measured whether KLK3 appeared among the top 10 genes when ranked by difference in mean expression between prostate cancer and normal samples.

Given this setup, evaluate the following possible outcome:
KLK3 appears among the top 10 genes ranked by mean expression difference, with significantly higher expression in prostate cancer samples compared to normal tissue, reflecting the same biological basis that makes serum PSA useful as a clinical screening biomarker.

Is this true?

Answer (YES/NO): NO